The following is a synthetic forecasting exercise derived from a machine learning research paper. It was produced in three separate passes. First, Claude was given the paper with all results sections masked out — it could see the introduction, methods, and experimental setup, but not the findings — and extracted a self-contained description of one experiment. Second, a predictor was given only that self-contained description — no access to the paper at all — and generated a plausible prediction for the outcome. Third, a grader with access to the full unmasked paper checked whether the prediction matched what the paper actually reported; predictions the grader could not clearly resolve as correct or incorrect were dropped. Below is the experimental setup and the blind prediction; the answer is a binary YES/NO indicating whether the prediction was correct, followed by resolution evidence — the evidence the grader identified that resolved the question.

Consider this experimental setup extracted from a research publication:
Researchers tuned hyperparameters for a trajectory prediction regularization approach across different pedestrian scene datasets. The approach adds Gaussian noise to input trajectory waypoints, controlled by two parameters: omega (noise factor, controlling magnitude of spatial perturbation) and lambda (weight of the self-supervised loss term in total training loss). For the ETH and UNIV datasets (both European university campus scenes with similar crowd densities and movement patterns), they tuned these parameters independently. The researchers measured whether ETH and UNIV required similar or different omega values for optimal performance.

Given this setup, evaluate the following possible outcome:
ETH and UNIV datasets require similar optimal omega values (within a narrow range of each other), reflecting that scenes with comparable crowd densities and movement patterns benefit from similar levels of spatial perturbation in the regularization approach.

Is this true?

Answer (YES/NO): YES